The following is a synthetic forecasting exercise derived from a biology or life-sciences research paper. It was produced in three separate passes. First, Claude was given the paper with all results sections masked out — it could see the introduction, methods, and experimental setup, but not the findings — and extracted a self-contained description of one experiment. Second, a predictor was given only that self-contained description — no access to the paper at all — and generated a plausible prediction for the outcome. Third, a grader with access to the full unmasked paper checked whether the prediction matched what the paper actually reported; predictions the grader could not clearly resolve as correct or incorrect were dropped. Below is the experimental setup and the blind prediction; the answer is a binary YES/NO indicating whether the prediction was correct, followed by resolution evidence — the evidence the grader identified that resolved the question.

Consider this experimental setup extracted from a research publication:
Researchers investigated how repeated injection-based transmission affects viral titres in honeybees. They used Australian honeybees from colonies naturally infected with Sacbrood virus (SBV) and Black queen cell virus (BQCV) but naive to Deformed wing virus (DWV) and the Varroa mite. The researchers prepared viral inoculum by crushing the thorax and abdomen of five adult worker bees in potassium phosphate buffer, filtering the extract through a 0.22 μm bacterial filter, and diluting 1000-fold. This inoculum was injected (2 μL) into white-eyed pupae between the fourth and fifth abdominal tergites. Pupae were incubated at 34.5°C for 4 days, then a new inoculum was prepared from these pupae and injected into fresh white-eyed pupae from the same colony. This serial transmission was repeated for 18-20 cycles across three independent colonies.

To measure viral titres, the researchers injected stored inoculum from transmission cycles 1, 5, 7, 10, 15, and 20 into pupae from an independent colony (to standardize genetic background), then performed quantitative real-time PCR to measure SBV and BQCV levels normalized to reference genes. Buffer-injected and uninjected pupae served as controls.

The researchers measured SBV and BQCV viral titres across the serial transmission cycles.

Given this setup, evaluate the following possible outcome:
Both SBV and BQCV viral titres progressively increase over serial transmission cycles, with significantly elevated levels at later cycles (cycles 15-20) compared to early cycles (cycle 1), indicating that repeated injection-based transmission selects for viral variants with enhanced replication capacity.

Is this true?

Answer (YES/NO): NO